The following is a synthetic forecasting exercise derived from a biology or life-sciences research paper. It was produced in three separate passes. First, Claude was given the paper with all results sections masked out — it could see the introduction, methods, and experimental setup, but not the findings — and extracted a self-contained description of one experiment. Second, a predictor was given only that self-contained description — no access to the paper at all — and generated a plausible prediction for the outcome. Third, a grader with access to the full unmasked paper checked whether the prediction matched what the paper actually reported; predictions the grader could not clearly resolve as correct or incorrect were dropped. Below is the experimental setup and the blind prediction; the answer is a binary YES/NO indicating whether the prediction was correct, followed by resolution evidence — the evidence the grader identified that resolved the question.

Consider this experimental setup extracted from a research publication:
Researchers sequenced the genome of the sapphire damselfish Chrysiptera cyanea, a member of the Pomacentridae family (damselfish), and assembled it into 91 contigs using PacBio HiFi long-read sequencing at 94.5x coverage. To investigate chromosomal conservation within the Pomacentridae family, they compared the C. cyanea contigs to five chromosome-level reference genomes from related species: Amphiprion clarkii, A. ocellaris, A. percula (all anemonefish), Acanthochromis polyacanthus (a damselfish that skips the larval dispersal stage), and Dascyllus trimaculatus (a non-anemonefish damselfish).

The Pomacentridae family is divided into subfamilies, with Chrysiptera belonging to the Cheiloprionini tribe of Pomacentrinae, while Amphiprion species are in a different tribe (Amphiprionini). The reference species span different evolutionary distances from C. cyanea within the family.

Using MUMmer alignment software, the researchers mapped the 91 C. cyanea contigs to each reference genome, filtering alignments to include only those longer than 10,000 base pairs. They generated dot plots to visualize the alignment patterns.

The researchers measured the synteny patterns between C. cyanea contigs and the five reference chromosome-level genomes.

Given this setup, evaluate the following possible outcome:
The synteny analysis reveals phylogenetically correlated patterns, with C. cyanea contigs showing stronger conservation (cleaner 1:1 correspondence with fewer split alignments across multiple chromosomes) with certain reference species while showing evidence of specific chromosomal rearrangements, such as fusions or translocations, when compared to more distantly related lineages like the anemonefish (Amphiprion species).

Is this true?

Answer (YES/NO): NO